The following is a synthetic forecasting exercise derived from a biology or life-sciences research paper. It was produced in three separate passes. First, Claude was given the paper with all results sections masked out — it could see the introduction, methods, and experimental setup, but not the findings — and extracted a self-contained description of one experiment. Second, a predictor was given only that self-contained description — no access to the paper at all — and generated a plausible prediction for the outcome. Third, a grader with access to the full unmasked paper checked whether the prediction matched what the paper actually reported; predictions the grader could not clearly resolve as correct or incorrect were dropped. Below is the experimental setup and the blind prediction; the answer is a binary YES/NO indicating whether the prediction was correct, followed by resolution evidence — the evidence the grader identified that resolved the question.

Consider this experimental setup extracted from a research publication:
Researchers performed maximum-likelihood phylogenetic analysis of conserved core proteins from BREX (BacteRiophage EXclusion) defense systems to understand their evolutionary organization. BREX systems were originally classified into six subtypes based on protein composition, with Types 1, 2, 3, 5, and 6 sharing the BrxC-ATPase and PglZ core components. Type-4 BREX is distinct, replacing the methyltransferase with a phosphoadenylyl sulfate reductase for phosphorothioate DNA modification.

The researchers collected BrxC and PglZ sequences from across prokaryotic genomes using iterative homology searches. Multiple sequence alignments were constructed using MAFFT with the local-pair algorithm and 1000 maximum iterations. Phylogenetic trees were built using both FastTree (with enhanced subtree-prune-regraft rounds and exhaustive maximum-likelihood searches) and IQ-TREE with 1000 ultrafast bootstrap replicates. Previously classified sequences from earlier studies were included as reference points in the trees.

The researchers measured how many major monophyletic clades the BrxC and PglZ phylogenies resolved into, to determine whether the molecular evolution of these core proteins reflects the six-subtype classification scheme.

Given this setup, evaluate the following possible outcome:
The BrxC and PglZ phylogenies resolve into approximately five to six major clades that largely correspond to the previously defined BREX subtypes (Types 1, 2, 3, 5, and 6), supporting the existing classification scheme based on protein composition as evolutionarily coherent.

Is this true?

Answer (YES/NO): NO